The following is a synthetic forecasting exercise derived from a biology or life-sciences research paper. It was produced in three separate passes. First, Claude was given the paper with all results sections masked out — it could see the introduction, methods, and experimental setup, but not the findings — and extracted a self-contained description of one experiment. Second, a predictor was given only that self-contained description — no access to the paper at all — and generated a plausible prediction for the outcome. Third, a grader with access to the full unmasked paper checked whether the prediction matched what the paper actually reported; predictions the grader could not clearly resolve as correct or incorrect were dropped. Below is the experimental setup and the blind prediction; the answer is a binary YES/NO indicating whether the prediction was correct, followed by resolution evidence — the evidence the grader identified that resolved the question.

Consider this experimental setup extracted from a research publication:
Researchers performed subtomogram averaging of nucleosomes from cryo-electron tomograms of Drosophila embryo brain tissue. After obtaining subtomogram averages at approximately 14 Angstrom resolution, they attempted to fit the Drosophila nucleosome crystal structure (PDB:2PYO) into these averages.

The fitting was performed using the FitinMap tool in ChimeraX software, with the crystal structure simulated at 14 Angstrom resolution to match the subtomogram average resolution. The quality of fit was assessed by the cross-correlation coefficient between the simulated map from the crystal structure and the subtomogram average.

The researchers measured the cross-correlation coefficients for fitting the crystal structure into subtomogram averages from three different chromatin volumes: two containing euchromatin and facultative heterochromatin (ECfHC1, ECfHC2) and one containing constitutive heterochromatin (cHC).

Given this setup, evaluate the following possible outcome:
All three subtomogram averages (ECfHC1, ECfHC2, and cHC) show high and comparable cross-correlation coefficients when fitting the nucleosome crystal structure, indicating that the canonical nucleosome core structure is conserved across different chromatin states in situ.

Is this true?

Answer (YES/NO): YES